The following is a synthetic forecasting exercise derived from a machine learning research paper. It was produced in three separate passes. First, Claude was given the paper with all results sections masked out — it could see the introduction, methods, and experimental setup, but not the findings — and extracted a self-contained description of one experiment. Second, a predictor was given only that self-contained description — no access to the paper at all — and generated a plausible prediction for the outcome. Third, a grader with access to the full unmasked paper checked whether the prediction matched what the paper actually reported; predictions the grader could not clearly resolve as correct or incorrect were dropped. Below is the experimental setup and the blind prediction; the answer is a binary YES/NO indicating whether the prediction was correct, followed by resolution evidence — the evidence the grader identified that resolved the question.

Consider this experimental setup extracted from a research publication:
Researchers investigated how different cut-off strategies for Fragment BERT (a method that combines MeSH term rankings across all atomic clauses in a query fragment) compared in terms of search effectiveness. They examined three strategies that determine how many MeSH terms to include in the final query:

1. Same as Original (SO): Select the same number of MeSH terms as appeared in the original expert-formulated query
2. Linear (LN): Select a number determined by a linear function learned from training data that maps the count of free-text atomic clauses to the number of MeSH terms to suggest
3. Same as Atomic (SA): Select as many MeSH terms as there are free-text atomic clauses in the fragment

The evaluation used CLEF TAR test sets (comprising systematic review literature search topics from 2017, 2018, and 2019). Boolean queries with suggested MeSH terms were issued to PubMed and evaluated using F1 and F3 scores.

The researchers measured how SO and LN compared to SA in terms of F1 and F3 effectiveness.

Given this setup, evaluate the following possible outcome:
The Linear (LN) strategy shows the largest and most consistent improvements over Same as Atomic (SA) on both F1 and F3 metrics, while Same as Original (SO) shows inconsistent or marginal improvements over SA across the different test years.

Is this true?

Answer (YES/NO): NO